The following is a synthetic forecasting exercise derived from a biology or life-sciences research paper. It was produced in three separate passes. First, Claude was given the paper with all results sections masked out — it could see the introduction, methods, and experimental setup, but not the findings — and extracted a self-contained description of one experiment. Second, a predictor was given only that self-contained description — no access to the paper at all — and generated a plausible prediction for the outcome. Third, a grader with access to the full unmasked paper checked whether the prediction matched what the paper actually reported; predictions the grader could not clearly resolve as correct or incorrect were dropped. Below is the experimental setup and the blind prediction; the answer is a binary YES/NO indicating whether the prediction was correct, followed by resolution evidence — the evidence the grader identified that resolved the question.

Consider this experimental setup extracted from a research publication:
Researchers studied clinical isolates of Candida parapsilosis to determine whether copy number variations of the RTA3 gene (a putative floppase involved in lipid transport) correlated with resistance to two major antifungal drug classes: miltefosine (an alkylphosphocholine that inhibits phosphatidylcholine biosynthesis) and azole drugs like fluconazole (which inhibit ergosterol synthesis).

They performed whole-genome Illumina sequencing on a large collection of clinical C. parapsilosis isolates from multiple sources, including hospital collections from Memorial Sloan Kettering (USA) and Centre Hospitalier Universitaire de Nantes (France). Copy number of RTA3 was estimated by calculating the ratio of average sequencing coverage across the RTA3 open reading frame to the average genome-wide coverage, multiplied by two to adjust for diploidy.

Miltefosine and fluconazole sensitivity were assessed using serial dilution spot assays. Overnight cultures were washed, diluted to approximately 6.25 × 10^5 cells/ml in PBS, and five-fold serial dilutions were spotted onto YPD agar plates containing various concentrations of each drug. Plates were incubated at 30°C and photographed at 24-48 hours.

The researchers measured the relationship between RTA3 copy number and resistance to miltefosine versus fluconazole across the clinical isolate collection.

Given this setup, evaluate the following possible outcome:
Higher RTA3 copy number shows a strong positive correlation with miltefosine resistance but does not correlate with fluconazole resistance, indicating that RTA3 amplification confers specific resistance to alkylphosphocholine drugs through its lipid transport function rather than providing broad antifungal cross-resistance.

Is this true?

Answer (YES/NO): YES